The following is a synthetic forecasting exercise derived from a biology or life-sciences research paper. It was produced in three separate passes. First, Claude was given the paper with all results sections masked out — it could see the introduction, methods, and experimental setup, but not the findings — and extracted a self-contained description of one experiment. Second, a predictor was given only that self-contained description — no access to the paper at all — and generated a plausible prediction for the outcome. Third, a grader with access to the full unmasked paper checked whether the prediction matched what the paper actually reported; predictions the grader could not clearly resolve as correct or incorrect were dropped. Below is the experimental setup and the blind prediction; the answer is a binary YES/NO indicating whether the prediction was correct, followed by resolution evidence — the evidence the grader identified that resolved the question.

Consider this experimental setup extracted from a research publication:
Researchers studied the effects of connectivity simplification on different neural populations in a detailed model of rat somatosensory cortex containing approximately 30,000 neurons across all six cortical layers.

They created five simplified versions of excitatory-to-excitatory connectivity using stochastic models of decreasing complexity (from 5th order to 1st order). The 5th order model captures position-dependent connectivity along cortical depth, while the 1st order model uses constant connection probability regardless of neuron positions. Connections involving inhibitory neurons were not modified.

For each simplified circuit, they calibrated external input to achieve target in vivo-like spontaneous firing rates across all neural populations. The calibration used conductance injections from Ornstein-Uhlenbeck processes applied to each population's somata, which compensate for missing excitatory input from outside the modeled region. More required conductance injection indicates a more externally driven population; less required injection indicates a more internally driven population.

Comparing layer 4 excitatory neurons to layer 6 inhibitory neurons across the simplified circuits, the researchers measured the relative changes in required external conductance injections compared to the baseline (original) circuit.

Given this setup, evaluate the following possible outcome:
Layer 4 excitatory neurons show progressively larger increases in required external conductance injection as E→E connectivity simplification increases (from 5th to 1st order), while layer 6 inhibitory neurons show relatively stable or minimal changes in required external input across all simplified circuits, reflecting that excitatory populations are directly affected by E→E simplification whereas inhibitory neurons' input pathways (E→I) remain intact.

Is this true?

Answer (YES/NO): NO